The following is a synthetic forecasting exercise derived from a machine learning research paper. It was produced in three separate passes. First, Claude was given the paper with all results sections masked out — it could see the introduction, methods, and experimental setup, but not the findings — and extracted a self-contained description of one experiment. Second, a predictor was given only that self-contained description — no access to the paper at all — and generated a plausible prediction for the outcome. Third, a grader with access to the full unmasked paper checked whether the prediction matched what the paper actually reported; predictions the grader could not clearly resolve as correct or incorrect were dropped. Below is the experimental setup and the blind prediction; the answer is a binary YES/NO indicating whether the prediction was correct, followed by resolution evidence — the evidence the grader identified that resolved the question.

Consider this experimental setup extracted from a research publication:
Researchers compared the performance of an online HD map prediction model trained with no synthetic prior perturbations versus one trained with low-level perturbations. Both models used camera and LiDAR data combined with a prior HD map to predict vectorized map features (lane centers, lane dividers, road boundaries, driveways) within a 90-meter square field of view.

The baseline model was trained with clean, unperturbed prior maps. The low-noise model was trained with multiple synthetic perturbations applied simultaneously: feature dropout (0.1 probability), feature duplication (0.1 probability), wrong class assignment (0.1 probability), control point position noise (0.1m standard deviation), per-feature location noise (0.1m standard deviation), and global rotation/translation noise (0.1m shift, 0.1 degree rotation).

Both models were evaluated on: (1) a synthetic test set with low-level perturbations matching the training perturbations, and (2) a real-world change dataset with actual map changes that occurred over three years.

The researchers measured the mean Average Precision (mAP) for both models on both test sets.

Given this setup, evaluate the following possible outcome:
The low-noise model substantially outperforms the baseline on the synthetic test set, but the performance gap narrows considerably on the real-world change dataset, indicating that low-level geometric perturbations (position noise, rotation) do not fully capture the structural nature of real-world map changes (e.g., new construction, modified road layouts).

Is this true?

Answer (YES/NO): YES